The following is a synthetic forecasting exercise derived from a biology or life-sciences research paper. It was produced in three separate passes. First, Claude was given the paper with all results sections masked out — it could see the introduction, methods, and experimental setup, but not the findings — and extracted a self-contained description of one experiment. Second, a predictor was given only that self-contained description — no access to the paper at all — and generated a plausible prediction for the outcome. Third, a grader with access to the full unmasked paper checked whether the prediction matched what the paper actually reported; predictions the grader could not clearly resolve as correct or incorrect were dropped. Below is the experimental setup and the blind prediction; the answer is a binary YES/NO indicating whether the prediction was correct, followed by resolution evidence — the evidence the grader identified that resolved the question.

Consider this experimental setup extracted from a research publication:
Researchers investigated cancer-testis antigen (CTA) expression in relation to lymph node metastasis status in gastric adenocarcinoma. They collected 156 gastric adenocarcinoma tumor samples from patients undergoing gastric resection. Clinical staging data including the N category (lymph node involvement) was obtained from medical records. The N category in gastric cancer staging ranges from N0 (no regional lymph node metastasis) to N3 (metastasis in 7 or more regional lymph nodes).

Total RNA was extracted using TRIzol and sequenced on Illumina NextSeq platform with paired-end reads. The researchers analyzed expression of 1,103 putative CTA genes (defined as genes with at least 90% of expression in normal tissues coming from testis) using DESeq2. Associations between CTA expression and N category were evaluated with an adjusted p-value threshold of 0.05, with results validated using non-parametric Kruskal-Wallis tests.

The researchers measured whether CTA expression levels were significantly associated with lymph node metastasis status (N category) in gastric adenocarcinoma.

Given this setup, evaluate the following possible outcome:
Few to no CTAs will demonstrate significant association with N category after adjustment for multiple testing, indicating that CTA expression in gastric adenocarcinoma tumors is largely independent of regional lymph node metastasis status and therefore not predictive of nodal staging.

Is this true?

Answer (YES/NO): NO